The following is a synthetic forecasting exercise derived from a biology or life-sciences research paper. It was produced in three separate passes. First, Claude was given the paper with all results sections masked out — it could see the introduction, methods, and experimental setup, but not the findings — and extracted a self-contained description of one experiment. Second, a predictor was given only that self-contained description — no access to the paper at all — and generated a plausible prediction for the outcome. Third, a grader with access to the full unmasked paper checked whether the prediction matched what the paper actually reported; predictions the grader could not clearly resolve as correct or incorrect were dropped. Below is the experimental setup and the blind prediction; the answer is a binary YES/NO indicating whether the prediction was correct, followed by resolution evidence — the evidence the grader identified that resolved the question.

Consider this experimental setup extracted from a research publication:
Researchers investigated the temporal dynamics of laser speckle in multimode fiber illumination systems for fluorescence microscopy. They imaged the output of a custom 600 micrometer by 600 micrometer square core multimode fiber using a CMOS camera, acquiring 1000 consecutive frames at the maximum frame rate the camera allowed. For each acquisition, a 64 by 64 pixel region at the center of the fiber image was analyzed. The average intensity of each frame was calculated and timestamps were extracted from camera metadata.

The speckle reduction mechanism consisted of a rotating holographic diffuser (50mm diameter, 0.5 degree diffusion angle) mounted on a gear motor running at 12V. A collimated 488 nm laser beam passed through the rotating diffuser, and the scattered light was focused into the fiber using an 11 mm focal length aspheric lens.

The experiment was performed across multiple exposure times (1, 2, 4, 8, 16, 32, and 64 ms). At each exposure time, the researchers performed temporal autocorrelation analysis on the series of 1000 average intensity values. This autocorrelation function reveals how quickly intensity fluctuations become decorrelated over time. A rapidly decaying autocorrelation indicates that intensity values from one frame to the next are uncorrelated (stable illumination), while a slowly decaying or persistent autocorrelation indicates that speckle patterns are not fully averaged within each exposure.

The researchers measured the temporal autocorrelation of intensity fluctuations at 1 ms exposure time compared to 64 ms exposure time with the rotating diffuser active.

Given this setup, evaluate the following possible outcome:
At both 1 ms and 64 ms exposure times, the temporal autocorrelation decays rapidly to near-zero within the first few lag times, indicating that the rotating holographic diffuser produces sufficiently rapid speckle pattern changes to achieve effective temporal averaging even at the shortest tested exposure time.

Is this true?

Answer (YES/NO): YES